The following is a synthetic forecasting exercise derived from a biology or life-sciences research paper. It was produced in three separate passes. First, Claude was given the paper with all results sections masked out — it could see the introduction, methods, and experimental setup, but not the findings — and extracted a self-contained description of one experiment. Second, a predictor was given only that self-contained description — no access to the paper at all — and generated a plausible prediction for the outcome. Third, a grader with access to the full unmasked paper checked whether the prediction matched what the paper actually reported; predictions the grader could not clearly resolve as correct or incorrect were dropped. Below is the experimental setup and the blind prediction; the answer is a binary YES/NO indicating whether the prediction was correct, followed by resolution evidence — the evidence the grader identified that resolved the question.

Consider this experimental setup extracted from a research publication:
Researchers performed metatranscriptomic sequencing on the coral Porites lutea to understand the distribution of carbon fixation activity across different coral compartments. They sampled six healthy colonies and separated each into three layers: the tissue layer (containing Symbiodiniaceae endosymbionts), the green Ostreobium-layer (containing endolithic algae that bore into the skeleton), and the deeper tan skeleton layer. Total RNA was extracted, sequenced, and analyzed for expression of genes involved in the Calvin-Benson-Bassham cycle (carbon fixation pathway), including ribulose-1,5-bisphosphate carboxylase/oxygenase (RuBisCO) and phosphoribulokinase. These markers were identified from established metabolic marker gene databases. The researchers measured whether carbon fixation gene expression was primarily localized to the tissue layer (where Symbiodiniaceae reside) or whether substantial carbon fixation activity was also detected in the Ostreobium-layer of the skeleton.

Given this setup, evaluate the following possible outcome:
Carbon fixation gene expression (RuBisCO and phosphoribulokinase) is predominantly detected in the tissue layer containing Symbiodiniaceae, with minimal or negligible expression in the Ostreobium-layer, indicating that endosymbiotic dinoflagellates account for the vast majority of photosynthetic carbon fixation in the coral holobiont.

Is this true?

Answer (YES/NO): NO